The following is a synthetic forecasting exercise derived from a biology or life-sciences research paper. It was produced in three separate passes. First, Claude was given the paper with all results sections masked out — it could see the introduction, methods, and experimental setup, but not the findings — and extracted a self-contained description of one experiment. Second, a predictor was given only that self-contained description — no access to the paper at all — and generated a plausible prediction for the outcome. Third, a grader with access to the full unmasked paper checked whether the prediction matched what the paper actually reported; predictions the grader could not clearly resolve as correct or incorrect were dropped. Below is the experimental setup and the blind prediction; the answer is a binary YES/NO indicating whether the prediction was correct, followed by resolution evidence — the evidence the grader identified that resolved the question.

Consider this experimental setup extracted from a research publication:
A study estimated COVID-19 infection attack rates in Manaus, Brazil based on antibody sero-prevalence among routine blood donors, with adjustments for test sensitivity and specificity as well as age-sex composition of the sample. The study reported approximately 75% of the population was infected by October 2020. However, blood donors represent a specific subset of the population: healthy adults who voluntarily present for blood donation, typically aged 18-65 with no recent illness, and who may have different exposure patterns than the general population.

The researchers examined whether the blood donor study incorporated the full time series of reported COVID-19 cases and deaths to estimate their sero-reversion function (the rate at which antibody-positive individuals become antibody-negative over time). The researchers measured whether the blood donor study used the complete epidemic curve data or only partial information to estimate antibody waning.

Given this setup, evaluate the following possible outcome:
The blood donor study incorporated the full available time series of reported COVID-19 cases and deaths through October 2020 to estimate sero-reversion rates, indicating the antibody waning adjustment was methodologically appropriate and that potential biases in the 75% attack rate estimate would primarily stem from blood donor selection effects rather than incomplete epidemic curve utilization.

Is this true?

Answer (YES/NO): NO